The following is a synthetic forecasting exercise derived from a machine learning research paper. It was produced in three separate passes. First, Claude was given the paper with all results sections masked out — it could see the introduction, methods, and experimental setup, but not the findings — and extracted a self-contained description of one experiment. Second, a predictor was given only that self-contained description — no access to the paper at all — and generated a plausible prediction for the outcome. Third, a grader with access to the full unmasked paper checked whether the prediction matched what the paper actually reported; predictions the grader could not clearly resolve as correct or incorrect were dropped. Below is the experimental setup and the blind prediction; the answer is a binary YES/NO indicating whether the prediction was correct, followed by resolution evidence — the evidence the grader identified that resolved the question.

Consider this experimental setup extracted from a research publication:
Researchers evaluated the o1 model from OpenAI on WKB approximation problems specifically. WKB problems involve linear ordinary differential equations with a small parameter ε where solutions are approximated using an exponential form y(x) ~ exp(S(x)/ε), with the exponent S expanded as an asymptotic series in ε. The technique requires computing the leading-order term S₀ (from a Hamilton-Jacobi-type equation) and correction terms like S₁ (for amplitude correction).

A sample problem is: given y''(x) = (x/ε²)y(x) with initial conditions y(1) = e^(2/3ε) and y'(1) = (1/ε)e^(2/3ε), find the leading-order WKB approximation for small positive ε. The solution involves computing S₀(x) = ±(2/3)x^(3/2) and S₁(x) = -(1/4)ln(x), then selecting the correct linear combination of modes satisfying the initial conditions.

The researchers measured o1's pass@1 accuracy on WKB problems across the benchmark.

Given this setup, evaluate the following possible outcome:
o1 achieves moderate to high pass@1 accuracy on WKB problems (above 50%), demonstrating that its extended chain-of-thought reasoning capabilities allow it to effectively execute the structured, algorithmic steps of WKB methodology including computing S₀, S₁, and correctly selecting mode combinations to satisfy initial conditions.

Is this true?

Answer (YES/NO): YES